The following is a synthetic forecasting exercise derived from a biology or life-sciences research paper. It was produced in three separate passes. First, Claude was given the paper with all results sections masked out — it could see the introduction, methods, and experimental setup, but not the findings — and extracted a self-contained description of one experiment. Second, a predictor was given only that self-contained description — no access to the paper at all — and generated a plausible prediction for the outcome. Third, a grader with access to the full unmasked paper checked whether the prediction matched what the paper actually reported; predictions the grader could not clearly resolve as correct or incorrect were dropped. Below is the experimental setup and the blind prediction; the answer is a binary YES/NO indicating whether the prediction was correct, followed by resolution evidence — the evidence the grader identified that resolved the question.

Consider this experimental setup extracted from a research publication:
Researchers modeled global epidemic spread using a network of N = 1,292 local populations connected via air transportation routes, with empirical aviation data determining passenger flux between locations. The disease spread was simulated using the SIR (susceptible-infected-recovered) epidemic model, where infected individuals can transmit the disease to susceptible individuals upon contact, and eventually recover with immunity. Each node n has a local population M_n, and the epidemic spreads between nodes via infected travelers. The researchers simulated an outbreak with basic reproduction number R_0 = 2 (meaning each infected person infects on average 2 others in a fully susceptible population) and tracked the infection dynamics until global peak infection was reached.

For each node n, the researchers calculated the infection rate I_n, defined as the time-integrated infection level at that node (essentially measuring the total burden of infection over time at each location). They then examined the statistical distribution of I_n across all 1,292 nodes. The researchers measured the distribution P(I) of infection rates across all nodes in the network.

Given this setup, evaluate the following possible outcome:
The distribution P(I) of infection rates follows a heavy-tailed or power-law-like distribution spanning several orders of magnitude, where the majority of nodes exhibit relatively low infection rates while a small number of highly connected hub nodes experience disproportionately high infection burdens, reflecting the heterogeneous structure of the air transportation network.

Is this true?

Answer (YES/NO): NO